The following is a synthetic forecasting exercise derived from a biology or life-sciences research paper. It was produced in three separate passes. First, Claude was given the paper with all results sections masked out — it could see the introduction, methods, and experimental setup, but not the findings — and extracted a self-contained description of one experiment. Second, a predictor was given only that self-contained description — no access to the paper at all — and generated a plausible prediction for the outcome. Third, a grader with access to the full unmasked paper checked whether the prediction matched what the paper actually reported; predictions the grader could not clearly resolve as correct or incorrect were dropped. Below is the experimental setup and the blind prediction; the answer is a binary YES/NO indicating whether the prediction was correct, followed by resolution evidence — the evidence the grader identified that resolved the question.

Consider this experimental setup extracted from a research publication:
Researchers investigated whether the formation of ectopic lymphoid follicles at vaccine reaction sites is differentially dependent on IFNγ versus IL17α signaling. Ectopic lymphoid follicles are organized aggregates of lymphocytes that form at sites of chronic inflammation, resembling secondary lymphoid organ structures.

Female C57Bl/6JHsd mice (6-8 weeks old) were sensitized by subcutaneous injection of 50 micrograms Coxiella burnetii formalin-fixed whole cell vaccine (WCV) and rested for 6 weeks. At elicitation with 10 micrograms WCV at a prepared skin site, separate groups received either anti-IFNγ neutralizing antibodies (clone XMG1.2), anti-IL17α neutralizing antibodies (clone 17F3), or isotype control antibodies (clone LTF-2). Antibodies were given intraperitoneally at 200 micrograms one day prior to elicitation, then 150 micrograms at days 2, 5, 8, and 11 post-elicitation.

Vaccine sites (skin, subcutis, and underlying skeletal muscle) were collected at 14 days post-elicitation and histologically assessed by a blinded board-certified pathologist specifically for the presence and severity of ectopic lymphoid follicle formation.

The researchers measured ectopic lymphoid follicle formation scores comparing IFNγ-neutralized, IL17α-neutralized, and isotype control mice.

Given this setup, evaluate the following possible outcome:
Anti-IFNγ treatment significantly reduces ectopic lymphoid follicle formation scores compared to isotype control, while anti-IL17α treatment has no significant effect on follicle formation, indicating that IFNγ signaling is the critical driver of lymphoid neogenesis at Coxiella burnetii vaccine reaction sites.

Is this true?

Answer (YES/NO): NO